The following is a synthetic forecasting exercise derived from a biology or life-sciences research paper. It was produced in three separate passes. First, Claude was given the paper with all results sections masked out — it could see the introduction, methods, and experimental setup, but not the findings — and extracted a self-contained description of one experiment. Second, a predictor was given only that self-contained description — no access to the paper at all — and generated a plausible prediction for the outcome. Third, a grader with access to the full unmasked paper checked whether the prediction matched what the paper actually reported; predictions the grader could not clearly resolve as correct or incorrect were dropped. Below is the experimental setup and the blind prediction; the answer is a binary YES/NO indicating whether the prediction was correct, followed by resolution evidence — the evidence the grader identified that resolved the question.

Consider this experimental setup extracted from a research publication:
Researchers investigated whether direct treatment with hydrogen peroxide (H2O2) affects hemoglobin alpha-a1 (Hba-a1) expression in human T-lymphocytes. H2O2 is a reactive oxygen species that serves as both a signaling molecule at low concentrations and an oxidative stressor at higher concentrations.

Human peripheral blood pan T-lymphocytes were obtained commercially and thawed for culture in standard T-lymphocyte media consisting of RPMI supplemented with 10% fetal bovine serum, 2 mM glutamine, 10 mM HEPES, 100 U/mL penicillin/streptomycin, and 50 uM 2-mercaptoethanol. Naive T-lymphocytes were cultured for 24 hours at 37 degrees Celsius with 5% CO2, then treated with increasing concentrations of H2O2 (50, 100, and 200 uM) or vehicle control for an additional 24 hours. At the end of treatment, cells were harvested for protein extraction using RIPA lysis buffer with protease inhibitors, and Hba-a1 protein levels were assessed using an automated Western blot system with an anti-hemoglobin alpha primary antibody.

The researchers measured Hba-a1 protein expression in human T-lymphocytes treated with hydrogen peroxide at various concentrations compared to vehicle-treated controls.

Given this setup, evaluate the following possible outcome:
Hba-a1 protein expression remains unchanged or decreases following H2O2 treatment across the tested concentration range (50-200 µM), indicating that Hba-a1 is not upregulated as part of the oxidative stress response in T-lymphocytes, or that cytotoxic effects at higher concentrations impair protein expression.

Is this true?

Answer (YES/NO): NO